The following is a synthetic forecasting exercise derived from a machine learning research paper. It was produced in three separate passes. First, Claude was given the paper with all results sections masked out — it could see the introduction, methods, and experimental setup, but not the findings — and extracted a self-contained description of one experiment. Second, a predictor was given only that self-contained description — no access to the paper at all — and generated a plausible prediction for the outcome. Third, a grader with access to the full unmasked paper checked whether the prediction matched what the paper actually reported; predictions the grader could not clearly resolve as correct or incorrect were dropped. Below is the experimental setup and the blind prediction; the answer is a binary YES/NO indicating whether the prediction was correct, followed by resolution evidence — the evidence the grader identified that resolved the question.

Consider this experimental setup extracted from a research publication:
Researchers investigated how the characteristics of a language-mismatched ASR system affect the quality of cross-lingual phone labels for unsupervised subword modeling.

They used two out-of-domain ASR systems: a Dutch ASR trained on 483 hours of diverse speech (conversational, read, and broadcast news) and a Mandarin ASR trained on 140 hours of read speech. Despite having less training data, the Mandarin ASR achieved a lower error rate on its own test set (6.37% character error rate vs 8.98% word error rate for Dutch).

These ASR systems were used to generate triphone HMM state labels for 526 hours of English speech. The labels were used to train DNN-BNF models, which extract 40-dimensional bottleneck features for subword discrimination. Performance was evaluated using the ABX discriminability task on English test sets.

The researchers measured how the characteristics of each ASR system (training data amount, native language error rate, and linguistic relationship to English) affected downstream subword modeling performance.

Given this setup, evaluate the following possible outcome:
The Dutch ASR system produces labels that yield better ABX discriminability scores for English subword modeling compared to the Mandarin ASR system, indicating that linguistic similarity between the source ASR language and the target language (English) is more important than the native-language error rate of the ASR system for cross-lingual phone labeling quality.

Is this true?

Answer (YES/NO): YES